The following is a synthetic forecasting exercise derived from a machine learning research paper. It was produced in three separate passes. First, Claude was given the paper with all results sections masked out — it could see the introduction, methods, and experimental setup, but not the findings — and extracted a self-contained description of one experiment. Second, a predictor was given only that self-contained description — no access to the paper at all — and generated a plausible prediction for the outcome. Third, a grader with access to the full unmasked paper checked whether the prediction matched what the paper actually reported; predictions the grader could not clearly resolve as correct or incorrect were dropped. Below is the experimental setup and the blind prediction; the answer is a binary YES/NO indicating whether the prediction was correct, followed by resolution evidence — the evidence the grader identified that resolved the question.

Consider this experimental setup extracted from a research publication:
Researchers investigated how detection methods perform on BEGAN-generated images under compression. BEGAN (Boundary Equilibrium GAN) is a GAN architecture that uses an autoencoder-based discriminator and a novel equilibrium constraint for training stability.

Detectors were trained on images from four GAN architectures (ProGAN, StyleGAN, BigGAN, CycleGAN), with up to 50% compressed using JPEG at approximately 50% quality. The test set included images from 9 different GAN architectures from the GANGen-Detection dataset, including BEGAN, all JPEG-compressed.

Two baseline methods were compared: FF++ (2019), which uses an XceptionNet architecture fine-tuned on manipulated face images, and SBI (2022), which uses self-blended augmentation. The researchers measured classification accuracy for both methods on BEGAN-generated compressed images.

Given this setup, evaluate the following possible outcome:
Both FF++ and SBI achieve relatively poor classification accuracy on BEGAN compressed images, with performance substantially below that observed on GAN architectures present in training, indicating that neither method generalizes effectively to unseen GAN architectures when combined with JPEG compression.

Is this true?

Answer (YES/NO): NO